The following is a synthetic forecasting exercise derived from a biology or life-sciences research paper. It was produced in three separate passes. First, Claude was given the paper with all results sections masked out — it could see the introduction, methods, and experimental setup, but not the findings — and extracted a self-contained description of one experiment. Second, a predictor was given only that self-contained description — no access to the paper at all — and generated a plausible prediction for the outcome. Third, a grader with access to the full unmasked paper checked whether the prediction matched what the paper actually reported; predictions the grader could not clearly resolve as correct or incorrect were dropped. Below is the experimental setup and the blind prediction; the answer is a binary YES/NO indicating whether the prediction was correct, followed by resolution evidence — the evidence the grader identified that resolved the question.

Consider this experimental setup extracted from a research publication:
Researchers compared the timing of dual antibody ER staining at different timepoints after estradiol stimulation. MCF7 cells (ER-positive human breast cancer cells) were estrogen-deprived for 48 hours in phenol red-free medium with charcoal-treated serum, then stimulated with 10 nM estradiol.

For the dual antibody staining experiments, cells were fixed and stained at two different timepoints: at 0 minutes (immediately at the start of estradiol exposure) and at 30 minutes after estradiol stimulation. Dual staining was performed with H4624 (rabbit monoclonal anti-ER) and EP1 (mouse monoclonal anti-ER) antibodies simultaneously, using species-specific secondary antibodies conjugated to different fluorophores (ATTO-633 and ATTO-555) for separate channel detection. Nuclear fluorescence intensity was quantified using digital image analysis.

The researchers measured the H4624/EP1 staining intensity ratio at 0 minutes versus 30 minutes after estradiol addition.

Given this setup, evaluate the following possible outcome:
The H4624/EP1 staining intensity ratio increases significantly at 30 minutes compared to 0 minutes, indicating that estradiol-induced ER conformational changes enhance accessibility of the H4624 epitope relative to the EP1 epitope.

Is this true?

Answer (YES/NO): NO